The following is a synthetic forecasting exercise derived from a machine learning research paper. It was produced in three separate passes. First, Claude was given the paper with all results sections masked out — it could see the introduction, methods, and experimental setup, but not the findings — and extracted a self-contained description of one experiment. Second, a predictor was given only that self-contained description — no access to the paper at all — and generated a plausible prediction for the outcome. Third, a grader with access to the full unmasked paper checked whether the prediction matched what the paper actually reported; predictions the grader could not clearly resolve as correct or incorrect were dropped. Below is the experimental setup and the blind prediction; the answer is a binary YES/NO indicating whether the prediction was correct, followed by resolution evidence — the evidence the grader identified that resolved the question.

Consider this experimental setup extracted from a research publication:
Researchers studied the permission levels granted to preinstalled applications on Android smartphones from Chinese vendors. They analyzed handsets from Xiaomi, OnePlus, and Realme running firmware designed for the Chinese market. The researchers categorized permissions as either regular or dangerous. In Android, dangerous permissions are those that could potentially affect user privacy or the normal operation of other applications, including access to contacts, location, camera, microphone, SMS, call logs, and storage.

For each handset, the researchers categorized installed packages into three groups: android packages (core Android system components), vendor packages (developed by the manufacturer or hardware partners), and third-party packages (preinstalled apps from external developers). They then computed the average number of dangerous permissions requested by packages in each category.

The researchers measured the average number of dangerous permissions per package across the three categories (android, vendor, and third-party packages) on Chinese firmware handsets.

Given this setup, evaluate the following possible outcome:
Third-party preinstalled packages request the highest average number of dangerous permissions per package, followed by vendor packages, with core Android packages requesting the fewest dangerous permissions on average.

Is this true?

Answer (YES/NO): NO